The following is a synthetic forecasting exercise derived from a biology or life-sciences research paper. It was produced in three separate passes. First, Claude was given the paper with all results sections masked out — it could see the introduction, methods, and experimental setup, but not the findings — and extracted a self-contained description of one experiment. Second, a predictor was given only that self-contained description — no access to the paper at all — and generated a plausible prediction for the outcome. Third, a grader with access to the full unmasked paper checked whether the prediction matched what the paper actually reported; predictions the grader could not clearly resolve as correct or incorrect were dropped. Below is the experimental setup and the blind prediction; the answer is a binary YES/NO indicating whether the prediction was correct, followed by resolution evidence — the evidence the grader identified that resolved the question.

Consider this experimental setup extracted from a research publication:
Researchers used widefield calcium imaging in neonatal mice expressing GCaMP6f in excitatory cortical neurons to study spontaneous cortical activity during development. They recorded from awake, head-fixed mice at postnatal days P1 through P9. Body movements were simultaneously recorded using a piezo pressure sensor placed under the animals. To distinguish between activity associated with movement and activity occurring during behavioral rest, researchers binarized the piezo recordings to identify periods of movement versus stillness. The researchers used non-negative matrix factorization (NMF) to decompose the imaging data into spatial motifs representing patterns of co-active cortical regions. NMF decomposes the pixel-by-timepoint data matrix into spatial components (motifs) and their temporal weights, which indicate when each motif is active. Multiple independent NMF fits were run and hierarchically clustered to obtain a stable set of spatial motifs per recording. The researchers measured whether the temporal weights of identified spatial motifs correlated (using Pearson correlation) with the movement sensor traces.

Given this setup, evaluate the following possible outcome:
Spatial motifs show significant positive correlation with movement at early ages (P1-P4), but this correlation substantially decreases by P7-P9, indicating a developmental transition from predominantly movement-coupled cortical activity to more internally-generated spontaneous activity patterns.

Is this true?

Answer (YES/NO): NO